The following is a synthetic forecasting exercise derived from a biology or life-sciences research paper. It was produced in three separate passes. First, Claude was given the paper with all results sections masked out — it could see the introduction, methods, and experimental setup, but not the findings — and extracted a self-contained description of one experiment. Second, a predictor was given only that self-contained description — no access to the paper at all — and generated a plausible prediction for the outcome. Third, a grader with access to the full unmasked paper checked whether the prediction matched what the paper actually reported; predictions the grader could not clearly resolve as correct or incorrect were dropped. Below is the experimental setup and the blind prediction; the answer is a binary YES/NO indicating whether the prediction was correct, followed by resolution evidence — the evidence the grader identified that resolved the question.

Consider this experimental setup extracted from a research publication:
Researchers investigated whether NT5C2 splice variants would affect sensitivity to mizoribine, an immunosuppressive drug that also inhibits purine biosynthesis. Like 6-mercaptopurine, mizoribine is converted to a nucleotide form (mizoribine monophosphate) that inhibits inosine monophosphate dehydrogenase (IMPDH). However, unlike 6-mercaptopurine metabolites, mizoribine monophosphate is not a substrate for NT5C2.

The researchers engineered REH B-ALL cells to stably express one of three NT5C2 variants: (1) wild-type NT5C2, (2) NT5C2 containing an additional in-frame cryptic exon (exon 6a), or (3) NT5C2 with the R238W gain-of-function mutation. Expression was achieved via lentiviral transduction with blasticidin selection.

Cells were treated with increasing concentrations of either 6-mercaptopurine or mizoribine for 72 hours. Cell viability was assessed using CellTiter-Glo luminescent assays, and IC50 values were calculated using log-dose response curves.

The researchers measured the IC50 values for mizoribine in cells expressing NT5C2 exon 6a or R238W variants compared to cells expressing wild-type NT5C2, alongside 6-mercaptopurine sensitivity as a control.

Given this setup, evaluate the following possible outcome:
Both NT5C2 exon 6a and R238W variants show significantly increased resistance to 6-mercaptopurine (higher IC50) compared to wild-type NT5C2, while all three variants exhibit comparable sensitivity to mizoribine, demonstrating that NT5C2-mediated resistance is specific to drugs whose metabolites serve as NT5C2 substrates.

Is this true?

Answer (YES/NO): NO